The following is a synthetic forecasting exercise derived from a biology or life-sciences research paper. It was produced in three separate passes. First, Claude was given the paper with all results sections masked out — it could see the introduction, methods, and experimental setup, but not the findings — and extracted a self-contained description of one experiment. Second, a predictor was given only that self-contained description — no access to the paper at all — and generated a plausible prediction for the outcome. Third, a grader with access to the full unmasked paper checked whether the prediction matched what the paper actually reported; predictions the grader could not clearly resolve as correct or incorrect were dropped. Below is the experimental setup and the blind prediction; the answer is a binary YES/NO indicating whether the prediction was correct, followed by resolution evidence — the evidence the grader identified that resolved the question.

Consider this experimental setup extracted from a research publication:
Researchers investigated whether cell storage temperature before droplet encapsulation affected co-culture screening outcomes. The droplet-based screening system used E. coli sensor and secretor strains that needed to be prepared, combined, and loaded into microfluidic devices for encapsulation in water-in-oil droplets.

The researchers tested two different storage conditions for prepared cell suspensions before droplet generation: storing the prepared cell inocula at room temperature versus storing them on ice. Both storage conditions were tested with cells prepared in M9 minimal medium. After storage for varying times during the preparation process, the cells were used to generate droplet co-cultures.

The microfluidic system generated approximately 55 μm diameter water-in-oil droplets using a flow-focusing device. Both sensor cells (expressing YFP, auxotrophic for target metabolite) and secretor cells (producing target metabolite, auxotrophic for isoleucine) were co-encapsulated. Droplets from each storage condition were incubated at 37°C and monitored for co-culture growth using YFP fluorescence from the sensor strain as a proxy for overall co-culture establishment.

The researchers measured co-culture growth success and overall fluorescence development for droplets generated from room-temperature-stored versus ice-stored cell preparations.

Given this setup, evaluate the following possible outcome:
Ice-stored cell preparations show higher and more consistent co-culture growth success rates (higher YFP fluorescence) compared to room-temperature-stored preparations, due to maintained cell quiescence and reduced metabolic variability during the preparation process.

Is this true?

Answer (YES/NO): NO